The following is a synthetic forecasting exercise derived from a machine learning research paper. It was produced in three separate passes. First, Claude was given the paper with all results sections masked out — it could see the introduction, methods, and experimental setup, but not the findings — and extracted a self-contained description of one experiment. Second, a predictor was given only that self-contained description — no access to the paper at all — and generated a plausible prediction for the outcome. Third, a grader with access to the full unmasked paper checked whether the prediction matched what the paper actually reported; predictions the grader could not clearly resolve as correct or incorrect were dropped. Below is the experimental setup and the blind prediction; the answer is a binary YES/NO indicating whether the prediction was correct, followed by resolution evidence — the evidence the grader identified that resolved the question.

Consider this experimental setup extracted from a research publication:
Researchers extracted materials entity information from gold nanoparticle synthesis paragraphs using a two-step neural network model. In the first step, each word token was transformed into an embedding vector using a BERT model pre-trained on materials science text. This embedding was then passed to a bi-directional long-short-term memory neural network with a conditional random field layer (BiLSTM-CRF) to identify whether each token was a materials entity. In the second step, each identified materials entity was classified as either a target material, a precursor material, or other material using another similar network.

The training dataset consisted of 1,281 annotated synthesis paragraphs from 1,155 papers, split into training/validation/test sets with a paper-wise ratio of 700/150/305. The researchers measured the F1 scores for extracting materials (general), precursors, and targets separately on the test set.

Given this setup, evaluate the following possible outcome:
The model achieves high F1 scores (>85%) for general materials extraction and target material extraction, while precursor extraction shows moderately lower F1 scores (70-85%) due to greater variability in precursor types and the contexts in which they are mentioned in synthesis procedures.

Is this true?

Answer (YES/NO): NO